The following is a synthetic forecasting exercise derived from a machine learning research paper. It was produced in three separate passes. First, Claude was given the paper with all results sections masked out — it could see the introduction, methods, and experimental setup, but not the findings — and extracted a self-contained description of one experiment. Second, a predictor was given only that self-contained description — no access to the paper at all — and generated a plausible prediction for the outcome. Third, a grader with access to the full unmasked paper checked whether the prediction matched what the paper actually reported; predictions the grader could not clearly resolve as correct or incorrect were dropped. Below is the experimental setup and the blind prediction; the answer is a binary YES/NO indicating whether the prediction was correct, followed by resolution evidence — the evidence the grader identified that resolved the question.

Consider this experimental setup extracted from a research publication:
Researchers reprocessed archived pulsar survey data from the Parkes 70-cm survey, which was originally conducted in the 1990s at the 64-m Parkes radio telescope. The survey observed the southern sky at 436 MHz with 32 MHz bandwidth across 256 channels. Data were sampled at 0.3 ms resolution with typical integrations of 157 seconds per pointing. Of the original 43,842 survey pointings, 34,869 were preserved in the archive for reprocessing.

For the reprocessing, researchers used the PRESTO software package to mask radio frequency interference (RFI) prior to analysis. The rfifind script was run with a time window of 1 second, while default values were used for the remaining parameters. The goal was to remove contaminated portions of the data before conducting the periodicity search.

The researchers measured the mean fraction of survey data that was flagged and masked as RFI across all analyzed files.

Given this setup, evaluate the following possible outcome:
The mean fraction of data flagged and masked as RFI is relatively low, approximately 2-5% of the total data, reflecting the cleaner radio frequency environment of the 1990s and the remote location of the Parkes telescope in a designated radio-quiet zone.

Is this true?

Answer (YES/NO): NO